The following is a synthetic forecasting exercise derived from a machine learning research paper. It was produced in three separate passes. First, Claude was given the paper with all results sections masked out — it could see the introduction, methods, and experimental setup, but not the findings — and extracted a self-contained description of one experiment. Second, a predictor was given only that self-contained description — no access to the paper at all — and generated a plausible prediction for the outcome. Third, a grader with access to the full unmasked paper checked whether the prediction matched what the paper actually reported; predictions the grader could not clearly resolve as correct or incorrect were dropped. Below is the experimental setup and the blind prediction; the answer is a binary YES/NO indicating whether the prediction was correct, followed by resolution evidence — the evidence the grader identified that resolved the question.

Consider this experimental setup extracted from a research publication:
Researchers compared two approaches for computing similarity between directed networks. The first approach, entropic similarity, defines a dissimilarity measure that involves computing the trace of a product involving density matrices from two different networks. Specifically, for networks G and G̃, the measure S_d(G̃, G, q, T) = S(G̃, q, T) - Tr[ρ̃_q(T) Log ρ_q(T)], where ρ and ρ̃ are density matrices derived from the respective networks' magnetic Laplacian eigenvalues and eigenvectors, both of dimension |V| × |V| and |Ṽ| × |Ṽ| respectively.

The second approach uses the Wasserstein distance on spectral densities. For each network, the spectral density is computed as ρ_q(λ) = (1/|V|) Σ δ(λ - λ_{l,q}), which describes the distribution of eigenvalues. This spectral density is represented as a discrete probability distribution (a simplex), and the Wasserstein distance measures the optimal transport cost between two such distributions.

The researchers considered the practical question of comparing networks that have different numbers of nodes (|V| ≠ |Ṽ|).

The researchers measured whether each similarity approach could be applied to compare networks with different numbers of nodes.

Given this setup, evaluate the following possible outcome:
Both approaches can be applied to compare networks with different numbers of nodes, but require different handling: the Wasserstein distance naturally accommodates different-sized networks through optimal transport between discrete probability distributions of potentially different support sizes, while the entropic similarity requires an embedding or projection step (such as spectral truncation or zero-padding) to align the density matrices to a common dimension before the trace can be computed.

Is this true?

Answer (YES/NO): NO